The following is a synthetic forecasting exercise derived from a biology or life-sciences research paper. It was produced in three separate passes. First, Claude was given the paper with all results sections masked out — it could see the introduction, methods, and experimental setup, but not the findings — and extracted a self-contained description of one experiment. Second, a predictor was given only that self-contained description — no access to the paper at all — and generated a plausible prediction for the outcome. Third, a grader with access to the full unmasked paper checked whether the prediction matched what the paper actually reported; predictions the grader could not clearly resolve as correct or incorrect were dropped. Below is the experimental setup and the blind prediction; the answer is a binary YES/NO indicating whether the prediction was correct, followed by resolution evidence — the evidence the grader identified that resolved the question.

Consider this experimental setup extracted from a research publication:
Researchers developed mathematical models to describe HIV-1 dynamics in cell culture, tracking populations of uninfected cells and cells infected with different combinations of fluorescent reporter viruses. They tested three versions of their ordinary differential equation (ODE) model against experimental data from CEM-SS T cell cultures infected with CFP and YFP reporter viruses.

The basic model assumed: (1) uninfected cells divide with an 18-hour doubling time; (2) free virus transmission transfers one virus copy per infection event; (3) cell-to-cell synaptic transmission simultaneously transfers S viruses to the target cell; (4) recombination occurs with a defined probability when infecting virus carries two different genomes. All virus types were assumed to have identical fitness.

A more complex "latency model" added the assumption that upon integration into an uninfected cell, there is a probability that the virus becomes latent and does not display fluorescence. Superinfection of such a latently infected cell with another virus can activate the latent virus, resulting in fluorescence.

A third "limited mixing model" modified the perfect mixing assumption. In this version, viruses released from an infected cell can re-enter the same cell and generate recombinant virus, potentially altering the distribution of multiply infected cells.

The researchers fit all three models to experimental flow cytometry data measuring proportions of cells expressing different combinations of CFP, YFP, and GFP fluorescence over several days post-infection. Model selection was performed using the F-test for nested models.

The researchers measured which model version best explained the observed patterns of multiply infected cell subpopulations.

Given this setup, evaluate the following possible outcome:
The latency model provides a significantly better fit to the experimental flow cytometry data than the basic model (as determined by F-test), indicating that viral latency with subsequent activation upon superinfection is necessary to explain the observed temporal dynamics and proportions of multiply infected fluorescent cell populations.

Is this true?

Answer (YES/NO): YES